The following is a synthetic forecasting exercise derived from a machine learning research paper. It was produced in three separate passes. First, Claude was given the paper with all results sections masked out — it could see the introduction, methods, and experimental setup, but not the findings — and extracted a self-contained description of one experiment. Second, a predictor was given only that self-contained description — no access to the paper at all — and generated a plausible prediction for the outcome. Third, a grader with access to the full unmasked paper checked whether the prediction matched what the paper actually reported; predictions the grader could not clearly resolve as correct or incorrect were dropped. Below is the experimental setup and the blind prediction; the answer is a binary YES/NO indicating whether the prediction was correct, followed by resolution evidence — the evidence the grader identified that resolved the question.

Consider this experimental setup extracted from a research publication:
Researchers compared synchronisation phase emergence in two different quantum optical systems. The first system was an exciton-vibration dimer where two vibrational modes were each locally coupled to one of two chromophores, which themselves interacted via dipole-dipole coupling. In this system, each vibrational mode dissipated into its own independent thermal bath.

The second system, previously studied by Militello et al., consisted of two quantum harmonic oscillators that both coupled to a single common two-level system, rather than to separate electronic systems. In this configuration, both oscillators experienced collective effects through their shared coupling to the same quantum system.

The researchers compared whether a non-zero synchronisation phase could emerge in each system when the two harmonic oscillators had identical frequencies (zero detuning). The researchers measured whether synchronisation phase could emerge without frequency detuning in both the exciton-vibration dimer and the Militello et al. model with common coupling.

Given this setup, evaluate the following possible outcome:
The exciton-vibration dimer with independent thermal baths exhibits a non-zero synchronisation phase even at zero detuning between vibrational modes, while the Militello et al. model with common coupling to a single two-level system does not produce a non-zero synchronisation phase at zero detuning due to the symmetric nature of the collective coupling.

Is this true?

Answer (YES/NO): NO